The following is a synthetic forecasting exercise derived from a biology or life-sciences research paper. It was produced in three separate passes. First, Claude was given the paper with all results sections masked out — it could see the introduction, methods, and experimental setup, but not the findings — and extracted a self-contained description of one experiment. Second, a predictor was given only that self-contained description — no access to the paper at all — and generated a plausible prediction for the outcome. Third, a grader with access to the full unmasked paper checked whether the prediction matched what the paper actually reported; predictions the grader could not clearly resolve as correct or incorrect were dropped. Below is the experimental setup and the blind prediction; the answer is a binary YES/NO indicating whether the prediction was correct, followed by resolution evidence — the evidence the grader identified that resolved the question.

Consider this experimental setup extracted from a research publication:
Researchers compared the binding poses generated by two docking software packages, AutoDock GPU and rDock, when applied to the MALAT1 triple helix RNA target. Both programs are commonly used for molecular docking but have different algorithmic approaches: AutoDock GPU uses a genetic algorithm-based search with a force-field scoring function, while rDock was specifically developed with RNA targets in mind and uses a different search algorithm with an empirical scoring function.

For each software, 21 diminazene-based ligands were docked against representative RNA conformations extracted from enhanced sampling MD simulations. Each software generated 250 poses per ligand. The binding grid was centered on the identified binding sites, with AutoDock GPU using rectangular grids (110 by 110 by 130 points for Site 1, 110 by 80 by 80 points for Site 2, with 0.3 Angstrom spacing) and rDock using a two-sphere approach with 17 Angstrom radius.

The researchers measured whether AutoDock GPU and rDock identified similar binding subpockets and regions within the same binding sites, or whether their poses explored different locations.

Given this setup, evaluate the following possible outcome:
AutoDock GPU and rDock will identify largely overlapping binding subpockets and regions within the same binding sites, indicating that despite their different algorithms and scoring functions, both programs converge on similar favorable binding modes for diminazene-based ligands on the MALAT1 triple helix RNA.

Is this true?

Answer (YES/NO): NO